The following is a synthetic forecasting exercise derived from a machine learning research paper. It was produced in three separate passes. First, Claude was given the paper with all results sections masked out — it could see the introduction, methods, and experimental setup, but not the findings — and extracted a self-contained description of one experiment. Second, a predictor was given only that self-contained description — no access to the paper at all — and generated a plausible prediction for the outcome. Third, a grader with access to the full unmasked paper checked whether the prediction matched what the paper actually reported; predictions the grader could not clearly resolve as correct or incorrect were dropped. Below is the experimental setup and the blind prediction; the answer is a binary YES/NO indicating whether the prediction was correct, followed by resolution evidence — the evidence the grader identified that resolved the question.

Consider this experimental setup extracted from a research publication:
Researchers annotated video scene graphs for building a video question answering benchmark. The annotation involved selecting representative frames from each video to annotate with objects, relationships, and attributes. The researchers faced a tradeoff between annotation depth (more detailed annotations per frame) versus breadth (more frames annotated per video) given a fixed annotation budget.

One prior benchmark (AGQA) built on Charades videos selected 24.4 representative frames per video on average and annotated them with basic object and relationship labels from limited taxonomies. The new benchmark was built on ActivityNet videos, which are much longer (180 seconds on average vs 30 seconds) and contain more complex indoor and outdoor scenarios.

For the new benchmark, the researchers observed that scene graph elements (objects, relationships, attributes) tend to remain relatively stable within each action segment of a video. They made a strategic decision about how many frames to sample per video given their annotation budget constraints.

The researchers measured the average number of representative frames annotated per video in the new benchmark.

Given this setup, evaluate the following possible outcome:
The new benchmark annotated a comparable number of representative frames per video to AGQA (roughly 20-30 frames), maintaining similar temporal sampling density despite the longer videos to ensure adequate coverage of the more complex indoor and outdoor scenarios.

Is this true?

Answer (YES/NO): NO